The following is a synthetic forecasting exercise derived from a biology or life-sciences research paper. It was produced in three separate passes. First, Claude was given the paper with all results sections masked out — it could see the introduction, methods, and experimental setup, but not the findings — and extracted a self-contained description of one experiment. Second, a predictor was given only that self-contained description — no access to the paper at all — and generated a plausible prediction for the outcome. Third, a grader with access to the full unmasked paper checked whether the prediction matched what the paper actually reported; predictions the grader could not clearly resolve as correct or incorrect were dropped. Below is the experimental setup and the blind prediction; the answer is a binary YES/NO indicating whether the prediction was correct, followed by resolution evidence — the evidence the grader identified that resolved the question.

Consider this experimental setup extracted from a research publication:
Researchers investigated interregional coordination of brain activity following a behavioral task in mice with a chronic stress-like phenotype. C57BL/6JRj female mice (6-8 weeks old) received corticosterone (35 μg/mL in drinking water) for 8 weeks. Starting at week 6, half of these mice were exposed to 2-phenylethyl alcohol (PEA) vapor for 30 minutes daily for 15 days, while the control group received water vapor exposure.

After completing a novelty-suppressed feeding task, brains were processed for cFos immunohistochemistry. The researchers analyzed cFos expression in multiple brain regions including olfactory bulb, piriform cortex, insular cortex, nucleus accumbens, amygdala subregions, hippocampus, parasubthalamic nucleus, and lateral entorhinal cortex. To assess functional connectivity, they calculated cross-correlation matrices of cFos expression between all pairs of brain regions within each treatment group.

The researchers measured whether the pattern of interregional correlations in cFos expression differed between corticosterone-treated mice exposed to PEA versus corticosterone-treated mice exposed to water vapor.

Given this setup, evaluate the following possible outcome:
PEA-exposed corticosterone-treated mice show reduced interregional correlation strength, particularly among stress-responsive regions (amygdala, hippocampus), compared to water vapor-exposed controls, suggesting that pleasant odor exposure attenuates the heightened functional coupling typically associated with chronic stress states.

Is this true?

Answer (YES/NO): YES